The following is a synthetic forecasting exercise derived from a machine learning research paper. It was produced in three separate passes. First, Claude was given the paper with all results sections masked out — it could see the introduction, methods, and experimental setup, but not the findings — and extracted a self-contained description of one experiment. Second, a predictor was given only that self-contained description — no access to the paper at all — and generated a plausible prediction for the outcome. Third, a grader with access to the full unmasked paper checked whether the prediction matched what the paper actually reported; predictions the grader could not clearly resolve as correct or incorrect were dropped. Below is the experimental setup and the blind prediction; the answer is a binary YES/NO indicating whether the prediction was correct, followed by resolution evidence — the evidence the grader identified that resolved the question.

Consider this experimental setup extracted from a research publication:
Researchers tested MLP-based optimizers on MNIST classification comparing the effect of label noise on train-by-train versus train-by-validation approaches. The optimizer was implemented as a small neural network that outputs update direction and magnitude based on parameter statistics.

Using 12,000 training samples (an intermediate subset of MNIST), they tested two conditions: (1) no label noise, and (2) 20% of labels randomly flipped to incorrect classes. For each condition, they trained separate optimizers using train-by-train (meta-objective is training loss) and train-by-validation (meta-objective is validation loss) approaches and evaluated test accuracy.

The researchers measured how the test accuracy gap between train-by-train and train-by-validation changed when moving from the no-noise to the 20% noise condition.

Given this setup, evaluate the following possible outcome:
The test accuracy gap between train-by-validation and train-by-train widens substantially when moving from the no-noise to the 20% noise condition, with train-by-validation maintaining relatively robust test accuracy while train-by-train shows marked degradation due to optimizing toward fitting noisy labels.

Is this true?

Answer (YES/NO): YES